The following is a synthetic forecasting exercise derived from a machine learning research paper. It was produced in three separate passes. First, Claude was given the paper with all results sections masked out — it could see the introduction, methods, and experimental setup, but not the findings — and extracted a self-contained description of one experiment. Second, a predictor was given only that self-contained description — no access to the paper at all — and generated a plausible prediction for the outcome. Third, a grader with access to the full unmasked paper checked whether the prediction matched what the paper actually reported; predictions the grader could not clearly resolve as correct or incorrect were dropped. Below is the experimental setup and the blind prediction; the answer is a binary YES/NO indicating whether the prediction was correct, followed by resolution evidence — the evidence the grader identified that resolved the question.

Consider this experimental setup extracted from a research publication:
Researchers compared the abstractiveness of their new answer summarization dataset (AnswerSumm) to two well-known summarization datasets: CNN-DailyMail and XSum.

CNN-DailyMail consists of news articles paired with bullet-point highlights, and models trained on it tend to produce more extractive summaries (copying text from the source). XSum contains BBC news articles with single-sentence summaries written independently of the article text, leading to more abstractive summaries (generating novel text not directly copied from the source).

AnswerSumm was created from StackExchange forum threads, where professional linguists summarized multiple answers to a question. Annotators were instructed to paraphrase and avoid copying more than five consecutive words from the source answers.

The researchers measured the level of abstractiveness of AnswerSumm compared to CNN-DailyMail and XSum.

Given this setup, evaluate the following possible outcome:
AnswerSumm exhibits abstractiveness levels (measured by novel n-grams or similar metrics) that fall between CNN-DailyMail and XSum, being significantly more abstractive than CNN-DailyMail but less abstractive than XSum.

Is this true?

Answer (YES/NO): YES